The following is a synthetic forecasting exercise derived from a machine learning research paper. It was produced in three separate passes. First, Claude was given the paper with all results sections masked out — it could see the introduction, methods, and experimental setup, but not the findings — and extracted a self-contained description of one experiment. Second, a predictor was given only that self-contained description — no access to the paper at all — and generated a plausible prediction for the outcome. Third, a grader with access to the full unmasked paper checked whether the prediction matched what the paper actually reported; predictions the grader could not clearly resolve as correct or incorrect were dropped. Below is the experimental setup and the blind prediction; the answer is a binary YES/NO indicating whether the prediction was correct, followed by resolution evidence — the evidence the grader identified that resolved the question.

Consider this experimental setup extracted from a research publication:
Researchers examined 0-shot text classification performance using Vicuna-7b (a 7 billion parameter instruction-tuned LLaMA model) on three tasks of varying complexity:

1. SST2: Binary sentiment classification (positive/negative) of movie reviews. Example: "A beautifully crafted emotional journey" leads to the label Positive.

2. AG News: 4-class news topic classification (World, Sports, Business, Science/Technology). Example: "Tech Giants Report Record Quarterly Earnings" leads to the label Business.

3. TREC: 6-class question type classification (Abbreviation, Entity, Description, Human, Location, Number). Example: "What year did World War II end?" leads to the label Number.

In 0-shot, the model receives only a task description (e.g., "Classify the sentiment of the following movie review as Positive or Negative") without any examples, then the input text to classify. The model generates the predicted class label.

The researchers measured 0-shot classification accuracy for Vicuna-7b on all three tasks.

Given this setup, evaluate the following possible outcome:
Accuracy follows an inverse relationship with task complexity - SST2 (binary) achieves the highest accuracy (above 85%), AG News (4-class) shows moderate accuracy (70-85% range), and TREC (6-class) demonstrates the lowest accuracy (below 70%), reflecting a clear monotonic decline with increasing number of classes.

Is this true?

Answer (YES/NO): NO